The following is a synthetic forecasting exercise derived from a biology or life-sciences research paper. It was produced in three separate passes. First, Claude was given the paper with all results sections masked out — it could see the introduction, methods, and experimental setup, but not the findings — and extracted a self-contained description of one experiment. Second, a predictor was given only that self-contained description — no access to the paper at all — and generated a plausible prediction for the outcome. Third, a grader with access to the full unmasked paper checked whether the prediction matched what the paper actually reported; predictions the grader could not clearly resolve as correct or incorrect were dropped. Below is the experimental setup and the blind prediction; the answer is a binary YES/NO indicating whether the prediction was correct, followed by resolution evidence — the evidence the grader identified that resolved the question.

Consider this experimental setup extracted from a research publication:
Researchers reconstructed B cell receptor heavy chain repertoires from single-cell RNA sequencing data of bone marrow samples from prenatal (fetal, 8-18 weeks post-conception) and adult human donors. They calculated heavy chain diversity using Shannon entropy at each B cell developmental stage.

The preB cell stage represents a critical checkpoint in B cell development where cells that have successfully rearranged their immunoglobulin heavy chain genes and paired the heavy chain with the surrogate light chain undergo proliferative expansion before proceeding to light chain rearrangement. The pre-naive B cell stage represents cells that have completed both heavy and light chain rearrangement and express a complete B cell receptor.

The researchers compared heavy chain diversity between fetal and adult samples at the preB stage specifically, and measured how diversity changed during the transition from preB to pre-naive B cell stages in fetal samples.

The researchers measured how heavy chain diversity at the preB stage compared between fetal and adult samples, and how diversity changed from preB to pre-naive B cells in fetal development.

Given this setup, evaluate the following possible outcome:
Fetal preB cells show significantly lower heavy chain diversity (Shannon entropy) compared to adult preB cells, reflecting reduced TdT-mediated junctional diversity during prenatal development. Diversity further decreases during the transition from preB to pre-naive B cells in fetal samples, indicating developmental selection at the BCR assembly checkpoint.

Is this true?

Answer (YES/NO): NO